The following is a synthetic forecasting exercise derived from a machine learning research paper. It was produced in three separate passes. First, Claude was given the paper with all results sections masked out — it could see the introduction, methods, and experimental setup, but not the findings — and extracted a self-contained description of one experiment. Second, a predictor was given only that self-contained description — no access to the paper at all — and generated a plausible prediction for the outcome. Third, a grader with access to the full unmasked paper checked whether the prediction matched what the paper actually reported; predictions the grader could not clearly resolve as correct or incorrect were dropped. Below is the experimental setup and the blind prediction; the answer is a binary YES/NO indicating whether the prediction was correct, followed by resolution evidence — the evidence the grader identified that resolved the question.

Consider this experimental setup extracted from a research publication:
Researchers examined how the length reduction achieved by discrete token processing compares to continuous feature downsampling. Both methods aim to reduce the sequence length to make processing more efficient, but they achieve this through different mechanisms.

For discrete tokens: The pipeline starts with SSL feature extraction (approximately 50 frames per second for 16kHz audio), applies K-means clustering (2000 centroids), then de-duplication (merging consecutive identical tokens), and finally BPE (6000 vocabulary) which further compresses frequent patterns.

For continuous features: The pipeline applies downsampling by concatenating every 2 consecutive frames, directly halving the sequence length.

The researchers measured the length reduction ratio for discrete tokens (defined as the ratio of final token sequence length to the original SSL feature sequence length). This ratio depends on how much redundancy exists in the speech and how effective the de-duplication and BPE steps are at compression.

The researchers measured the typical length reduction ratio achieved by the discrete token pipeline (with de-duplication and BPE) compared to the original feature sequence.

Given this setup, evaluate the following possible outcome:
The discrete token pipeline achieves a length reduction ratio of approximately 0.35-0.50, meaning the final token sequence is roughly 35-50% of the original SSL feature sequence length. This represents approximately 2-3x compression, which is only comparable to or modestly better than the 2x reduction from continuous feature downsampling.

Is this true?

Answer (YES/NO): NO